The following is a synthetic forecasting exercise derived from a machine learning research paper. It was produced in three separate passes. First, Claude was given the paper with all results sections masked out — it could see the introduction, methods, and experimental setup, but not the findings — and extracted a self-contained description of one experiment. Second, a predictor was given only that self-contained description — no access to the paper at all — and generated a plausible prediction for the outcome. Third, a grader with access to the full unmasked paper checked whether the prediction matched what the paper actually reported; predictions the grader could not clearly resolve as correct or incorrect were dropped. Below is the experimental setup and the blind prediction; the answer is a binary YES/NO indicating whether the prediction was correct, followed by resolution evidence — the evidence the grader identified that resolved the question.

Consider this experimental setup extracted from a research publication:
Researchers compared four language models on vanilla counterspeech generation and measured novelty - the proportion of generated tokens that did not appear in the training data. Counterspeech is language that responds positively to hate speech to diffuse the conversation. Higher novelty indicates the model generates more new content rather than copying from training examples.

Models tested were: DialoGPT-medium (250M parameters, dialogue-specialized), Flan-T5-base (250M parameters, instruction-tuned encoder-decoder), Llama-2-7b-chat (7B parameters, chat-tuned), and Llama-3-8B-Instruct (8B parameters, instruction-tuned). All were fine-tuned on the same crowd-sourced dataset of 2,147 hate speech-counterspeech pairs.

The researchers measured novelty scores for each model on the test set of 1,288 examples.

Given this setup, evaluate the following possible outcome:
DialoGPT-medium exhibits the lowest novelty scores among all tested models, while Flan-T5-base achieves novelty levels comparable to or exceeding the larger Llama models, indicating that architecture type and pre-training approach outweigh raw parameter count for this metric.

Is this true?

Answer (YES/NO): NO